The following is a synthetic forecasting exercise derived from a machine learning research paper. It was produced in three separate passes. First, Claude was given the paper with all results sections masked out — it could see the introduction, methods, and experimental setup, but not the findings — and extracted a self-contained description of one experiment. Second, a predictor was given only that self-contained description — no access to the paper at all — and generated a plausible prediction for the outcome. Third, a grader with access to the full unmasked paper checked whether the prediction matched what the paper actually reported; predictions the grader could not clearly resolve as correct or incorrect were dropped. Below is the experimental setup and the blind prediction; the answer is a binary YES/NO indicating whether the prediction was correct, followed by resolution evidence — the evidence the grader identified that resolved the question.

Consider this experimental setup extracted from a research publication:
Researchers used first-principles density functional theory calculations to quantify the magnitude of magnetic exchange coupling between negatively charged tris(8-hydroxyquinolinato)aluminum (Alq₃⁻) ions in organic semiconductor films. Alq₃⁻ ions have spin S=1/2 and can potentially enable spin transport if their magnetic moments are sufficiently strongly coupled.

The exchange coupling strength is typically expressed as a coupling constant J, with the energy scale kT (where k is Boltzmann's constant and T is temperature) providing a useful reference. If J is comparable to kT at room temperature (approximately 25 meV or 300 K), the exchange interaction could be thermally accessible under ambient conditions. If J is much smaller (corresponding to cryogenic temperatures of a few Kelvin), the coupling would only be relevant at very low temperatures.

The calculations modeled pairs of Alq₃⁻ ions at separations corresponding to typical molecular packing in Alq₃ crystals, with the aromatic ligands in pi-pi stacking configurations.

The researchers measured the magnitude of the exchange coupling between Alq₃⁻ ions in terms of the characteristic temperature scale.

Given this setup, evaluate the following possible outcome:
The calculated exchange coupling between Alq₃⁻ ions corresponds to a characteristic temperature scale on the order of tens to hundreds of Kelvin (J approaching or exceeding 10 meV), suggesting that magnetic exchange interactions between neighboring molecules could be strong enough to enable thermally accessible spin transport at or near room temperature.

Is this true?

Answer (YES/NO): YES